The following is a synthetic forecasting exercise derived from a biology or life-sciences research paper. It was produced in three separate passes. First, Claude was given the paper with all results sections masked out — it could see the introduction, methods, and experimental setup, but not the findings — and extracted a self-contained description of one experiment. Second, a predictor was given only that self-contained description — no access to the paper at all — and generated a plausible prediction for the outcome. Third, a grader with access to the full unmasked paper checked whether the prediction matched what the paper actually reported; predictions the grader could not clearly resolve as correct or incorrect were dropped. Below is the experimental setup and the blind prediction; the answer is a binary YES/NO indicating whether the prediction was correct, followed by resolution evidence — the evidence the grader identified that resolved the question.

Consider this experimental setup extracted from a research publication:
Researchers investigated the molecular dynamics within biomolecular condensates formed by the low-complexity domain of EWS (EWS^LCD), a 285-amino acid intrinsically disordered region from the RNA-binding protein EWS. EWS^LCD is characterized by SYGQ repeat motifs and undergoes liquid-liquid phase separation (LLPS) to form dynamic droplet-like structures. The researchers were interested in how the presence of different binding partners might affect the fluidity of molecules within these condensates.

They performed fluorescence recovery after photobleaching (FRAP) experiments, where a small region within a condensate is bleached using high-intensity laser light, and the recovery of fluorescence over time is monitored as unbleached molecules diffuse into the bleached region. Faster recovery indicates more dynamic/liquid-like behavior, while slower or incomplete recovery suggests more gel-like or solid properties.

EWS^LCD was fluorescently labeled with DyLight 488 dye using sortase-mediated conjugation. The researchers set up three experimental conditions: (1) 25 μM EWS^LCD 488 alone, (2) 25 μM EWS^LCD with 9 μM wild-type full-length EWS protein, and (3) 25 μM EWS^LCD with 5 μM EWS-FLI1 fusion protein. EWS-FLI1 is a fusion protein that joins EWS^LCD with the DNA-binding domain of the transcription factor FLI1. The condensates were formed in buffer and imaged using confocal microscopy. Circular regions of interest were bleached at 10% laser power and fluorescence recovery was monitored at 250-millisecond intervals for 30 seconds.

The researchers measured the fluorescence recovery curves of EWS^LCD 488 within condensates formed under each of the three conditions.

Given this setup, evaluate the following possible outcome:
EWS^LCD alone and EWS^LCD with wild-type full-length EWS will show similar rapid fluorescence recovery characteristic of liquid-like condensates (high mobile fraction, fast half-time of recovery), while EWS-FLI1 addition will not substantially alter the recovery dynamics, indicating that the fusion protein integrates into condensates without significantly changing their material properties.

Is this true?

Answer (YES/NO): NO